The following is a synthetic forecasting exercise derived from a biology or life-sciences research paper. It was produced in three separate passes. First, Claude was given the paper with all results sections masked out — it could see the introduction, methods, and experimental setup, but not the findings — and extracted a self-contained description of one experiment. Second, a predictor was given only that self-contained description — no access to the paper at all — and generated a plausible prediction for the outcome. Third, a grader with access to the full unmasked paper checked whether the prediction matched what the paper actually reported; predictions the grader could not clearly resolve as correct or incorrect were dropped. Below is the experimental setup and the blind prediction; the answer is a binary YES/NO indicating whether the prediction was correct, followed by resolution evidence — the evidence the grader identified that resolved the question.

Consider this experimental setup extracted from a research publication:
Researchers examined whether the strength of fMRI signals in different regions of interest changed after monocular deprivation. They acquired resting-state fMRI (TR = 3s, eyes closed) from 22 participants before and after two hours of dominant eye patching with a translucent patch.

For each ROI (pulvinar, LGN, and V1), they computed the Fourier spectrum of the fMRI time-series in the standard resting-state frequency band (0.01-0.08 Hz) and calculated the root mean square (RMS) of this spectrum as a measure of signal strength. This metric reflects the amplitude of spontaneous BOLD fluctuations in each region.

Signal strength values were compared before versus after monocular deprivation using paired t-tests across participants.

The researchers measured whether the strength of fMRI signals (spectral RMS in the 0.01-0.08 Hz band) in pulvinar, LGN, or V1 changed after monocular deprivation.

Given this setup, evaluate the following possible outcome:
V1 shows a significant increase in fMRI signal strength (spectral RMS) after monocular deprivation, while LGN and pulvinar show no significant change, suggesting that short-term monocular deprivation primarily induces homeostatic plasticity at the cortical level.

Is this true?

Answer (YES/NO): NO